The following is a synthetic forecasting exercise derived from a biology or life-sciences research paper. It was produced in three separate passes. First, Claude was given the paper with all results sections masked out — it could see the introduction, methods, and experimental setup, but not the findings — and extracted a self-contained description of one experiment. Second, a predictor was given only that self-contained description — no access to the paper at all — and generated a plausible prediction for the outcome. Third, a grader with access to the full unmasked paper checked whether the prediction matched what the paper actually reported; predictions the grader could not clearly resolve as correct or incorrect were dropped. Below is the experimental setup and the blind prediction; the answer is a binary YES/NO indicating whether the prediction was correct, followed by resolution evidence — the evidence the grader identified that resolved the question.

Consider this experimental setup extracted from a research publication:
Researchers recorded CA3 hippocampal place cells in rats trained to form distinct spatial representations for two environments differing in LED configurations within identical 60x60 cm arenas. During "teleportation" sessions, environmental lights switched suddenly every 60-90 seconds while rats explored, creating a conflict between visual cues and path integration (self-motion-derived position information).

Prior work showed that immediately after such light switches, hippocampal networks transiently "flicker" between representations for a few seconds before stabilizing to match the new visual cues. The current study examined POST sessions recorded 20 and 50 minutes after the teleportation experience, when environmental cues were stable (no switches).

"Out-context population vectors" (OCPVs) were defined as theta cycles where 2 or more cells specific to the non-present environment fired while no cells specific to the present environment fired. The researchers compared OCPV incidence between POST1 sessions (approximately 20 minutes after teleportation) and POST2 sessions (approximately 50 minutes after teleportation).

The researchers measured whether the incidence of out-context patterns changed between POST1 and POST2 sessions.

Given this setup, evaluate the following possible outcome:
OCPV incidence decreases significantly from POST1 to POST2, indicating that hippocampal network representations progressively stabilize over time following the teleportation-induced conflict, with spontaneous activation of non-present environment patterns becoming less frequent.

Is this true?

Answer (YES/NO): NO